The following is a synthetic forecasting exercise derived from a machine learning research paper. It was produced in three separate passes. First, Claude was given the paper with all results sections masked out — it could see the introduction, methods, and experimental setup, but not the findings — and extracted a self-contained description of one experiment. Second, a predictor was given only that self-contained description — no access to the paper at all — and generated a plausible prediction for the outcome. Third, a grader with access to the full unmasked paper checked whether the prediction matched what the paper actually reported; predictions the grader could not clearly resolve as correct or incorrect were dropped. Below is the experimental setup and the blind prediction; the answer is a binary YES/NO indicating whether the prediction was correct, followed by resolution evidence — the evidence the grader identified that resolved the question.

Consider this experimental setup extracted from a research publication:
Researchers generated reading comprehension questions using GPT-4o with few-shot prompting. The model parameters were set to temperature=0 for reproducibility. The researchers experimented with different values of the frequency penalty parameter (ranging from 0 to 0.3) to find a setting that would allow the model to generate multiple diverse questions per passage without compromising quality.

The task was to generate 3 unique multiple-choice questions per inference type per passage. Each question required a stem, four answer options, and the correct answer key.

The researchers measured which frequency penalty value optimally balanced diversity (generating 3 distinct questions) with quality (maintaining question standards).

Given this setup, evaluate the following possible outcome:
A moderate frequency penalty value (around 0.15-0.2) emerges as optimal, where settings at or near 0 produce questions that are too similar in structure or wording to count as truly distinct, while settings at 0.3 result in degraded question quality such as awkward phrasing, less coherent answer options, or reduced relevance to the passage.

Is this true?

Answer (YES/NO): NO